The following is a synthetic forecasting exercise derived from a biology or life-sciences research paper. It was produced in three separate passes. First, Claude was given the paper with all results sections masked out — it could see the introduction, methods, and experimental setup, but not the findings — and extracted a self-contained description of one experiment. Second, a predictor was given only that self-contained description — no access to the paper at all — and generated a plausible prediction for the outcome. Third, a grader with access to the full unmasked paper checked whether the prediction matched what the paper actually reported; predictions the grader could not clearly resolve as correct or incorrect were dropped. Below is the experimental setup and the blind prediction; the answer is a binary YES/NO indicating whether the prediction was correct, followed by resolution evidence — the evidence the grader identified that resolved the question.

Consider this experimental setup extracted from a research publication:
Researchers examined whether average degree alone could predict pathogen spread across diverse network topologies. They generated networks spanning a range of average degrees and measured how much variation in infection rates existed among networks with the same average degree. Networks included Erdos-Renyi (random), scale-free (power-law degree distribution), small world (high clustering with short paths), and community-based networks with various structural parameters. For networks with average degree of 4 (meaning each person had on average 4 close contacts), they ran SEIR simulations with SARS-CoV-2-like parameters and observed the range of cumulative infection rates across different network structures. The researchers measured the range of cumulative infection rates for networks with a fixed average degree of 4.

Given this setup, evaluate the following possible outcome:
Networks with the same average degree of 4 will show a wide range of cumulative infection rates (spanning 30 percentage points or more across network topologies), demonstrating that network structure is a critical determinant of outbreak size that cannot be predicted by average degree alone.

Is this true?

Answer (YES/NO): YES